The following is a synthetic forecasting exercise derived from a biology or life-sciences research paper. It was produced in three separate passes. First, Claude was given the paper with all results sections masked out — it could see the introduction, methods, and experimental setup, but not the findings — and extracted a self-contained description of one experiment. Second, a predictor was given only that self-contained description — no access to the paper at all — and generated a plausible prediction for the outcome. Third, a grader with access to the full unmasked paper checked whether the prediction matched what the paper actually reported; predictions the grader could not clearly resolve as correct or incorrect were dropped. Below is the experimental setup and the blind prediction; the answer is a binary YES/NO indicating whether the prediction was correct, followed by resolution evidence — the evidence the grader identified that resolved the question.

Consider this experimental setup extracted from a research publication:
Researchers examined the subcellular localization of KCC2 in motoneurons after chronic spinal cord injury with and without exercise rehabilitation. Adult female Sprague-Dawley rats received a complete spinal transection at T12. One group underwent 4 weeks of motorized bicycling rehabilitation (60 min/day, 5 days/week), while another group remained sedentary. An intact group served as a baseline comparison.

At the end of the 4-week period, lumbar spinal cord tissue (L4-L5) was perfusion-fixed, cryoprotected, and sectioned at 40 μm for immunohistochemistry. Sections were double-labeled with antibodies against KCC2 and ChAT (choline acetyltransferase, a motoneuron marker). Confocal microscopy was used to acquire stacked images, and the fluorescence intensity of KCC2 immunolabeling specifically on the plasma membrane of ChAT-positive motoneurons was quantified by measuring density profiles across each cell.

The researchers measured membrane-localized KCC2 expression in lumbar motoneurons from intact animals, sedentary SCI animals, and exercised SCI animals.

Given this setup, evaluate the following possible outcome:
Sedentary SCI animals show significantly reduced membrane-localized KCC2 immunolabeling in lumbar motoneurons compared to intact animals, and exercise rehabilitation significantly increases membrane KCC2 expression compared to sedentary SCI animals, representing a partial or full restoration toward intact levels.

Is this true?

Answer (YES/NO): YES